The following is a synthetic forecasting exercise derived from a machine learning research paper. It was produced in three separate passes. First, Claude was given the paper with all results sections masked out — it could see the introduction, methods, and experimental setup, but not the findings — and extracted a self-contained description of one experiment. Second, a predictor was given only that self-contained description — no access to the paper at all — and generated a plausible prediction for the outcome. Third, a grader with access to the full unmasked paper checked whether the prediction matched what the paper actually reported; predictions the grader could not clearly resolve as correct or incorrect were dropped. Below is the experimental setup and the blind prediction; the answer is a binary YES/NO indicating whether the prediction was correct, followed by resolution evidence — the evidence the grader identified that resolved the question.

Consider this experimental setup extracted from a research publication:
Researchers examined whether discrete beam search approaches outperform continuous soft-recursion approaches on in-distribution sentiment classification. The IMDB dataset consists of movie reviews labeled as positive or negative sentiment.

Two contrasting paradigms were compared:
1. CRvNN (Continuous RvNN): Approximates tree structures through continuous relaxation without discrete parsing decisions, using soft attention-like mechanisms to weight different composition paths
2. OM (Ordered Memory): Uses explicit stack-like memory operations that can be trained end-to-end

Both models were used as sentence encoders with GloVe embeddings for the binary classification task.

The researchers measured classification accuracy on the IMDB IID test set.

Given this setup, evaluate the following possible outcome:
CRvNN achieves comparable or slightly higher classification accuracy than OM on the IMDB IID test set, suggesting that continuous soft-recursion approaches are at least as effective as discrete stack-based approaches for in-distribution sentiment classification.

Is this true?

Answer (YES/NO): NO